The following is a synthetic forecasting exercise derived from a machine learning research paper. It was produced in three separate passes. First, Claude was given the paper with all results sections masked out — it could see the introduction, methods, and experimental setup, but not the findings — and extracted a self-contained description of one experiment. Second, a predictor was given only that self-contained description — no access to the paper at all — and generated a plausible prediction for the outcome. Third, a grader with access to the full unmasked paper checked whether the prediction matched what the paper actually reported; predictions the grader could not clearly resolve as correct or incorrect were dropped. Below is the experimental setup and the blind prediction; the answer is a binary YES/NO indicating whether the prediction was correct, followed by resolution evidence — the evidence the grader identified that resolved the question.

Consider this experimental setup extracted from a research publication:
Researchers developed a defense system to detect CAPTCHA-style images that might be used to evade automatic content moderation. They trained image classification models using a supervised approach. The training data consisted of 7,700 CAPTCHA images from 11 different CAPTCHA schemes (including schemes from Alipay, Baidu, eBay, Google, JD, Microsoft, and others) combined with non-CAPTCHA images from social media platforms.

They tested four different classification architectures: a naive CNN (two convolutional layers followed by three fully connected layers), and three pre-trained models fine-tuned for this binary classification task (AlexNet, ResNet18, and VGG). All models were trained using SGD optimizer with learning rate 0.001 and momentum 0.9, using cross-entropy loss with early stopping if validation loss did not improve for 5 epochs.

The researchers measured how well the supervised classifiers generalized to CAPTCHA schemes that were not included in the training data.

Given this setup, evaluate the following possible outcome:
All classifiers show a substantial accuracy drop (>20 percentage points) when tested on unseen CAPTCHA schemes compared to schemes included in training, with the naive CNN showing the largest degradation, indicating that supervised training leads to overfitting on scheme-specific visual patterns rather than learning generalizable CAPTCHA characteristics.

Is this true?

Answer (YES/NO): NO